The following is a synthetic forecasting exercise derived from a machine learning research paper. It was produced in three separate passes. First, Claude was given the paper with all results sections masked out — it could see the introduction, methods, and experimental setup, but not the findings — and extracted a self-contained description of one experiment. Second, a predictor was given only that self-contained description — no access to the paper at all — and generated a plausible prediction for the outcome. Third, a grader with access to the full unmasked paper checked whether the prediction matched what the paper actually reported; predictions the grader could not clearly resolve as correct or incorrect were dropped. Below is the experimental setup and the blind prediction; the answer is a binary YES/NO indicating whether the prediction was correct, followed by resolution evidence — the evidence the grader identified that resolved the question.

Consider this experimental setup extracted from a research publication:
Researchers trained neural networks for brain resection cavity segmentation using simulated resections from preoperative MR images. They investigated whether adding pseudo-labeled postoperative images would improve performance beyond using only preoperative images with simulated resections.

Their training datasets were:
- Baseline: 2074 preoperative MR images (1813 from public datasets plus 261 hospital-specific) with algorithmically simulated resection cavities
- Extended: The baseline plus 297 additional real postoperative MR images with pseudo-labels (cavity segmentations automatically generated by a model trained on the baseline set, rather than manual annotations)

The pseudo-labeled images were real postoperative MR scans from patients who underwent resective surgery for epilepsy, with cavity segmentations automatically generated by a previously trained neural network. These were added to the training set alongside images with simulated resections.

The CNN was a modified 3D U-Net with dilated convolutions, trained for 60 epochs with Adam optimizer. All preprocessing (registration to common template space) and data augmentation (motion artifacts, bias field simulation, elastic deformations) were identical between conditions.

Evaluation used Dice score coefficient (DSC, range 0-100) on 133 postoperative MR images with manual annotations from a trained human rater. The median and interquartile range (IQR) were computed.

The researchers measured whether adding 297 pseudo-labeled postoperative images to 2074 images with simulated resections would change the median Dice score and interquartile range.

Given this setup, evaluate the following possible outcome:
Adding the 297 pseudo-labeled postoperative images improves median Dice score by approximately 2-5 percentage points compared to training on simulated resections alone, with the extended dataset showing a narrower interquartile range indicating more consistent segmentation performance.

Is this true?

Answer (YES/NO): NO